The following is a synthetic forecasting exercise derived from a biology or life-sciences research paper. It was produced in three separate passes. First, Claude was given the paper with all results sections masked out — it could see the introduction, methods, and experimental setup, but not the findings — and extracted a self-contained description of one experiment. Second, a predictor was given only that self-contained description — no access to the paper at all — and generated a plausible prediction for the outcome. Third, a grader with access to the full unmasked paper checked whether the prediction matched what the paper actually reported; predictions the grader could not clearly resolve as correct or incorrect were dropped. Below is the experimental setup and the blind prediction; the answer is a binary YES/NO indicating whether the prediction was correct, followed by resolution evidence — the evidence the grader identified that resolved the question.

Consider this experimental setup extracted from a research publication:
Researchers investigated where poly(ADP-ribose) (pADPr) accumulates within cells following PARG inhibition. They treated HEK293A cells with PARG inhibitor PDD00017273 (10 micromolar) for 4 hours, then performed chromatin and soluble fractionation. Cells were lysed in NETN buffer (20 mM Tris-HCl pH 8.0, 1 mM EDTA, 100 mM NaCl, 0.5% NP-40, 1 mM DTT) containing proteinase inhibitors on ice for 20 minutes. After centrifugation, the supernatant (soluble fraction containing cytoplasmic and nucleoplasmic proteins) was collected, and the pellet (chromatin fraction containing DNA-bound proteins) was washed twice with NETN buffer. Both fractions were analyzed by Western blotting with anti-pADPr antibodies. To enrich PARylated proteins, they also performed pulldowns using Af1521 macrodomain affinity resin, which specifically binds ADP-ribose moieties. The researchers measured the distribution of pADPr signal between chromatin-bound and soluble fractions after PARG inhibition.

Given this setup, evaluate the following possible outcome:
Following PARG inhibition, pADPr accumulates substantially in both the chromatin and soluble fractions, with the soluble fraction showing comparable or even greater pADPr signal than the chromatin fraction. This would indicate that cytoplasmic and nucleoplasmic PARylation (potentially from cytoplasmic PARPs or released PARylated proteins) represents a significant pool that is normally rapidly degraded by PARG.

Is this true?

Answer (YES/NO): NO